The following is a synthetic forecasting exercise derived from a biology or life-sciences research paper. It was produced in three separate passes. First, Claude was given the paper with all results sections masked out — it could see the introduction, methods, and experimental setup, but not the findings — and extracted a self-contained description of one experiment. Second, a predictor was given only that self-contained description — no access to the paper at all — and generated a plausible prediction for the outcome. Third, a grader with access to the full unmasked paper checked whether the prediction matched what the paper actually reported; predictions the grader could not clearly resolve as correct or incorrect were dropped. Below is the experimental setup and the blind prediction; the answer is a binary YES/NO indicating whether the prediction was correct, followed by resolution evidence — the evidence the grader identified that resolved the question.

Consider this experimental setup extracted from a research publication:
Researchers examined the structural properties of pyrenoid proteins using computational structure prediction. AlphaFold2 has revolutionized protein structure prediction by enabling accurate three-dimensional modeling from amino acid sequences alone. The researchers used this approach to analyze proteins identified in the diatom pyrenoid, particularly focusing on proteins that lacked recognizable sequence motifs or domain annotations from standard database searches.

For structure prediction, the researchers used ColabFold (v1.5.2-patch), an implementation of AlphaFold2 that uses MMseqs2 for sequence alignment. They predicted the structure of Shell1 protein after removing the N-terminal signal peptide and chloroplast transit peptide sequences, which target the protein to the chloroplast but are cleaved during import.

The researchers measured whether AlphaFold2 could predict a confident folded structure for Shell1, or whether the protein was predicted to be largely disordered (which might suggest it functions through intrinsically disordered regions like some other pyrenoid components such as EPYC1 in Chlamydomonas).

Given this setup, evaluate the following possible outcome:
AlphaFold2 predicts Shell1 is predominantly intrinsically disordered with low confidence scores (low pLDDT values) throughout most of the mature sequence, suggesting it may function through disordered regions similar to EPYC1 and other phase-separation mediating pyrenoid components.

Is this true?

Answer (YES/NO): NO